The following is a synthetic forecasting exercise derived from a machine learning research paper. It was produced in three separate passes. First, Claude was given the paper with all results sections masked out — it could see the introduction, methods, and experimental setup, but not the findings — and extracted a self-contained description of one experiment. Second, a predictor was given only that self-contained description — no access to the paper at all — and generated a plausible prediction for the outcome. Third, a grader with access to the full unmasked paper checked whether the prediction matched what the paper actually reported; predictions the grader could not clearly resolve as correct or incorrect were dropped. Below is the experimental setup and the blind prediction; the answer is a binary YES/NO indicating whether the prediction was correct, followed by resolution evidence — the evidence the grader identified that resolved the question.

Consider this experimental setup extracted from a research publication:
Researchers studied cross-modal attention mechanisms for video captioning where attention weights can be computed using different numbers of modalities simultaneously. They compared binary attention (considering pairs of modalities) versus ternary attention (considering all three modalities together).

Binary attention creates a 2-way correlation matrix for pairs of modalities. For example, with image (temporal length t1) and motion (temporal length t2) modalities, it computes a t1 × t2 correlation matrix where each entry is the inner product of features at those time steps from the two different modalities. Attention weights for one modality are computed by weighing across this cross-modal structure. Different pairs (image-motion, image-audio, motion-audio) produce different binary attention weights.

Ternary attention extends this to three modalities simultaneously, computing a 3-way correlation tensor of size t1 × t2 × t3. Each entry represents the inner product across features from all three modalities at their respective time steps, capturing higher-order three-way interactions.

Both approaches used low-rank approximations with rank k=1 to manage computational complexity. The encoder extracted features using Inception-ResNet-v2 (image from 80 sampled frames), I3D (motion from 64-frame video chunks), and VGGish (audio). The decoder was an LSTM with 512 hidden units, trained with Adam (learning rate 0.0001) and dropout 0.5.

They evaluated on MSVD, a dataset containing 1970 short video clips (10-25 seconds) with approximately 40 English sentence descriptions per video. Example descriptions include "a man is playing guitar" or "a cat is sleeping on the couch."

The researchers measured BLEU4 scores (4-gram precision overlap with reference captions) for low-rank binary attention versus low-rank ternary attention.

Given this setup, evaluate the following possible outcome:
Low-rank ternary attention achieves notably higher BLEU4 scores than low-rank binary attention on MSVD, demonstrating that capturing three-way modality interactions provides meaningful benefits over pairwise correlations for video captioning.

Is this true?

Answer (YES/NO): YES